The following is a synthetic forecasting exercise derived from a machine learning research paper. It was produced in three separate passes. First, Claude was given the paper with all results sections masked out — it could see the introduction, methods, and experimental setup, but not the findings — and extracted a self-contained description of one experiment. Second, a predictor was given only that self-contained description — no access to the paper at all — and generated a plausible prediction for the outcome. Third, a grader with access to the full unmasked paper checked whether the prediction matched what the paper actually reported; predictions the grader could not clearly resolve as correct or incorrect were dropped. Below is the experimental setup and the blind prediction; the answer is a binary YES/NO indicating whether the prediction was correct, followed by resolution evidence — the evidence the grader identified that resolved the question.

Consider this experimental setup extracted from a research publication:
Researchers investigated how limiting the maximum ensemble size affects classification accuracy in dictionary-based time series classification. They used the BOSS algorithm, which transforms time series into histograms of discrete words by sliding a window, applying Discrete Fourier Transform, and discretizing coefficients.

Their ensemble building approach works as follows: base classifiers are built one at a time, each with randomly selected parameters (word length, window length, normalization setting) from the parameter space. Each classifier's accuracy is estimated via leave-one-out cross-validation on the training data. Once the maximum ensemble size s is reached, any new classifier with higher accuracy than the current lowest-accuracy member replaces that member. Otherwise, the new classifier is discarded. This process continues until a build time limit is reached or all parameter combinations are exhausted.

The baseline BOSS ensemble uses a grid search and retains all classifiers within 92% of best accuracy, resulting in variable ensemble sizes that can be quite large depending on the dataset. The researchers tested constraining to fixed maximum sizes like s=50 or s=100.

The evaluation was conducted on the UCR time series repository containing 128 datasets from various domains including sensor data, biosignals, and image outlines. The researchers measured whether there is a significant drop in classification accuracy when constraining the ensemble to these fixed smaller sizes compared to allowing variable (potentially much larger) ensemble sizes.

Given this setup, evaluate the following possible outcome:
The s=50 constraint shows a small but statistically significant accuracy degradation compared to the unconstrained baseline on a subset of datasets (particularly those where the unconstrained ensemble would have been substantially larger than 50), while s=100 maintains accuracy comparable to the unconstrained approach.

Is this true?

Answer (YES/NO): NO